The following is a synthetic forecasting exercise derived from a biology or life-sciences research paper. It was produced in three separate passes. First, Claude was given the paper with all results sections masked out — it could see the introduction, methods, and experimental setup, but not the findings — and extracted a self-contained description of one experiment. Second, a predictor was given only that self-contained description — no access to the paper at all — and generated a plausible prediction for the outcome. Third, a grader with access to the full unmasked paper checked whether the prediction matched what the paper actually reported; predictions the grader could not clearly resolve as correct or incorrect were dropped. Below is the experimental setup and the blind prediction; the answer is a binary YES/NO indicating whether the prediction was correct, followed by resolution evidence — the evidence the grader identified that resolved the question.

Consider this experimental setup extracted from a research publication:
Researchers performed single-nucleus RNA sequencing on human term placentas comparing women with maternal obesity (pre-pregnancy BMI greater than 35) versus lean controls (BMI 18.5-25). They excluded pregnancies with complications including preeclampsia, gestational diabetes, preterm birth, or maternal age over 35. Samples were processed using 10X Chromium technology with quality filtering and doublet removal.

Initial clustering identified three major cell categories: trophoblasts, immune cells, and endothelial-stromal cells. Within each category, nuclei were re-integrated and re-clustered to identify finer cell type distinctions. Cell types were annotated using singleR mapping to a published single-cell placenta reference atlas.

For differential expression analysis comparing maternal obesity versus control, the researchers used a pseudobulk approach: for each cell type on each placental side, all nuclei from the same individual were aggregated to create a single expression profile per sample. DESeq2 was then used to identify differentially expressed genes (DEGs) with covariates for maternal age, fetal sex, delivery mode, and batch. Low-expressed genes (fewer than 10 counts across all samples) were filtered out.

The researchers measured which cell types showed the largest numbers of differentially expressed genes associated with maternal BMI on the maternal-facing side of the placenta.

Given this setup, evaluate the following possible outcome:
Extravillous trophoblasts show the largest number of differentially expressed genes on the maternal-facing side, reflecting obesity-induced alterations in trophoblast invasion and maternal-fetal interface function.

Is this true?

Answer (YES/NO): YES